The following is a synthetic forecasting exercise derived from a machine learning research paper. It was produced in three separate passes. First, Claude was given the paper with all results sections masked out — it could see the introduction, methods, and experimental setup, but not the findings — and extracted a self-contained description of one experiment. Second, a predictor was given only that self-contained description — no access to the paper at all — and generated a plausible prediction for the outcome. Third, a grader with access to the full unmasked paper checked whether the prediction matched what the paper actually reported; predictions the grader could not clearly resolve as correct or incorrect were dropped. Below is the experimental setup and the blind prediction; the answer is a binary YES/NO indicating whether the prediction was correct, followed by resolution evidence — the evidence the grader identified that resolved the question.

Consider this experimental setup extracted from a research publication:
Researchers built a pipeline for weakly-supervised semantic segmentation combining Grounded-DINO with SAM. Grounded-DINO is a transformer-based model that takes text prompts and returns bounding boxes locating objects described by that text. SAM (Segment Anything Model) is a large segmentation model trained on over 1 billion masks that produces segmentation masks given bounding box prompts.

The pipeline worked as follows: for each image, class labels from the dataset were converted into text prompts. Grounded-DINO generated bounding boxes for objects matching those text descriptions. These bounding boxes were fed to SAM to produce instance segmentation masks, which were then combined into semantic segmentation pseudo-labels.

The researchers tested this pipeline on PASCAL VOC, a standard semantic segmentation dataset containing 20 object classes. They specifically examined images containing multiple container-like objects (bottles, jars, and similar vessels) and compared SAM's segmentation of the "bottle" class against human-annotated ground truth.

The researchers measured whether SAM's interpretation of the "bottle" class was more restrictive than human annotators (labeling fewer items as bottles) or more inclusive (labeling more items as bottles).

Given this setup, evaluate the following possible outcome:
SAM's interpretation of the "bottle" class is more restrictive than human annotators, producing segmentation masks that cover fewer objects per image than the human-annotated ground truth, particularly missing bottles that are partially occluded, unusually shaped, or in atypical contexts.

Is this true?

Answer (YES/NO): NO